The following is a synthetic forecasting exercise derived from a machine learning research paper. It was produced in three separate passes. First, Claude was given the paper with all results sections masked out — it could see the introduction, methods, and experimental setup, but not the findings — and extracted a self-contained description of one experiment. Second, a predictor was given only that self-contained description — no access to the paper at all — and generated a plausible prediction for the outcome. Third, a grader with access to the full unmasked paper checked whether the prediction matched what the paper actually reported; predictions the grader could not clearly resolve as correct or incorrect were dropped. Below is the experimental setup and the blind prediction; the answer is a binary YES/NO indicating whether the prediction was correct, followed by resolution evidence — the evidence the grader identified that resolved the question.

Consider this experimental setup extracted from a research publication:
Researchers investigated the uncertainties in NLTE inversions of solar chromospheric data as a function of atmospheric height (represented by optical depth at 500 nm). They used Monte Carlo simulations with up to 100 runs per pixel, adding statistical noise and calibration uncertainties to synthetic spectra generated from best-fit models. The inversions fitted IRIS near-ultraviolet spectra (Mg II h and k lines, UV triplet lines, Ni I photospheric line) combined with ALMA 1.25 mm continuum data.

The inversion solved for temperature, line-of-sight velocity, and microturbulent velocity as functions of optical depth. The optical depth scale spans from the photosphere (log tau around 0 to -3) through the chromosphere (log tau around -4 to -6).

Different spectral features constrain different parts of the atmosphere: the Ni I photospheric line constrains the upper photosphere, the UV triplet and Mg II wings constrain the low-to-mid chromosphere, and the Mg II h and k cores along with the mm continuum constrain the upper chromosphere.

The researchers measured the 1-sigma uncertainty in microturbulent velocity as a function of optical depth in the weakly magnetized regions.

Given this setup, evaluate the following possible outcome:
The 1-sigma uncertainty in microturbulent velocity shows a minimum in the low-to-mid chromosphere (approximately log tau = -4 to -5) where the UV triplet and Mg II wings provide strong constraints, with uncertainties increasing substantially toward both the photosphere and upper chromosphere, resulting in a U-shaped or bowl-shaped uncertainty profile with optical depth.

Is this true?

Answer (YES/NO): YES